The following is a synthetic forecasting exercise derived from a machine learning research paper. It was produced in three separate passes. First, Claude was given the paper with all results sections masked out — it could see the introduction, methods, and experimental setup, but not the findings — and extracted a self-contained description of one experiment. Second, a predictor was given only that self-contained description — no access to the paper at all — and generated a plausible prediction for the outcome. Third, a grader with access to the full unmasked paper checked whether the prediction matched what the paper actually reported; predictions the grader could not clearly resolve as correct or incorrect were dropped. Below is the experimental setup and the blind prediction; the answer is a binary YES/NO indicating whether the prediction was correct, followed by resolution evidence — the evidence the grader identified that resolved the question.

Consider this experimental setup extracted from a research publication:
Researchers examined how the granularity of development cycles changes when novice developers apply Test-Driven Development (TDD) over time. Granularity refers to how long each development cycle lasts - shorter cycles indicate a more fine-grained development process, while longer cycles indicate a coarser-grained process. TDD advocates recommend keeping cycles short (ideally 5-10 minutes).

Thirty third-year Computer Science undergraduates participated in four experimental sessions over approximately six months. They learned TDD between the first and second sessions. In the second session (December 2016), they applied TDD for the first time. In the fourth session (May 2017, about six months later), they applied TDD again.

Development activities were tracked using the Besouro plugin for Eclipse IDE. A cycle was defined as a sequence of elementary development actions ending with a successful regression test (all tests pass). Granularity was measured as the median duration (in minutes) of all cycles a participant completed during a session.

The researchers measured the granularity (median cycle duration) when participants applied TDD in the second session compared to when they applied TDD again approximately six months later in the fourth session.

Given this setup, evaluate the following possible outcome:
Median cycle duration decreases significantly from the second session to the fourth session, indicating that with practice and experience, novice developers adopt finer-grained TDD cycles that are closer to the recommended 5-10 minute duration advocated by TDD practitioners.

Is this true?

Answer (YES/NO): NO